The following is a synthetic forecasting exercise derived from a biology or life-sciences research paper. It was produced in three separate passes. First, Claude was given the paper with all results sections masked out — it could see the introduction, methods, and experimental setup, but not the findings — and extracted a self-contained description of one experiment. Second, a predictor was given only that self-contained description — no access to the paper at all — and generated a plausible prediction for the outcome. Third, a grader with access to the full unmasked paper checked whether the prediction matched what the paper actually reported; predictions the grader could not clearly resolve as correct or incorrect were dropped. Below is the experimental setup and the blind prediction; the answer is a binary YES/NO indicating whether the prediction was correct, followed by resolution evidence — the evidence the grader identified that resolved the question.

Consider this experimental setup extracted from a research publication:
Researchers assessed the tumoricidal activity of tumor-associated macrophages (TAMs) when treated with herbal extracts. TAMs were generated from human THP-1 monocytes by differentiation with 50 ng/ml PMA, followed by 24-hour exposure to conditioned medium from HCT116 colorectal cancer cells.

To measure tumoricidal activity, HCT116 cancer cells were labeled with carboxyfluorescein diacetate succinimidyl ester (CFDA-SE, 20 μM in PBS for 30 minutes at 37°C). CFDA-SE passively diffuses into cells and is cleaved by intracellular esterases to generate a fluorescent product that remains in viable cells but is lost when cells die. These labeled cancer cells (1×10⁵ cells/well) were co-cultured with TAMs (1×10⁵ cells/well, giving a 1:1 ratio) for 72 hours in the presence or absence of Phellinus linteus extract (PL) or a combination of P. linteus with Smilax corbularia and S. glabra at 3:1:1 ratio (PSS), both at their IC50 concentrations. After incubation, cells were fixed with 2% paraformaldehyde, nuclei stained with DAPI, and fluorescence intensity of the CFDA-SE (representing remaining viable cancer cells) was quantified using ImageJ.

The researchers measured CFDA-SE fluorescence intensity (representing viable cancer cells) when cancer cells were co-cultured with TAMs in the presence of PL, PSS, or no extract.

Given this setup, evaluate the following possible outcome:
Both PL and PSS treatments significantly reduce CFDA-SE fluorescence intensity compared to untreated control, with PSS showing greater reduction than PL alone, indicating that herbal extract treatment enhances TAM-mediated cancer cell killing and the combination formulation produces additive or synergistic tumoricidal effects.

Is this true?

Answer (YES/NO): NO